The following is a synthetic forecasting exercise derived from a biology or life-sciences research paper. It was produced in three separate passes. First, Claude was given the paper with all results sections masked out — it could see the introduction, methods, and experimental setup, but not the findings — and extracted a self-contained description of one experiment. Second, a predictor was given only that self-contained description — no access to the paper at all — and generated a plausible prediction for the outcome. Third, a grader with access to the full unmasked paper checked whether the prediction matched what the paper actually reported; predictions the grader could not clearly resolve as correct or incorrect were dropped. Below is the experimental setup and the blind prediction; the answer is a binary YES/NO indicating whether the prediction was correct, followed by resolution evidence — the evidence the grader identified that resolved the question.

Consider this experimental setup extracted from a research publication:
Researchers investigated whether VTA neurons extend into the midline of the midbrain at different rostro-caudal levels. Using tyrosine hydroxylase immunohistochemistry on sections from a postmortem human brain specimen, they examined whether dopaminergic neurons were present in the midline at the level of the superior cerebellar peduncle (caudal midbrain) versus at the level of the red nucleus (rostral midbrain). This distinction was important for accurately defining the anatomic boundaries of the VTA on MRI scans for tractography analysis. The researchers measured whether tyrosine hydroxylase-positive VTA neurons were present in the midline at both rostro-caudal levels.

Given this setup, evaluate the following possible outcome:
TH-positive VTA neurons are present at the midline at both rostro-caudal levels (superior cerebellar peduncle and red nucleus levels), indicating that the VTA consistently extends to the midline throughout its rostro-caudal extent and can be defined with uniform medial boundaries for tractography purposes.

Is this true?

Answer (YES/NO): NO